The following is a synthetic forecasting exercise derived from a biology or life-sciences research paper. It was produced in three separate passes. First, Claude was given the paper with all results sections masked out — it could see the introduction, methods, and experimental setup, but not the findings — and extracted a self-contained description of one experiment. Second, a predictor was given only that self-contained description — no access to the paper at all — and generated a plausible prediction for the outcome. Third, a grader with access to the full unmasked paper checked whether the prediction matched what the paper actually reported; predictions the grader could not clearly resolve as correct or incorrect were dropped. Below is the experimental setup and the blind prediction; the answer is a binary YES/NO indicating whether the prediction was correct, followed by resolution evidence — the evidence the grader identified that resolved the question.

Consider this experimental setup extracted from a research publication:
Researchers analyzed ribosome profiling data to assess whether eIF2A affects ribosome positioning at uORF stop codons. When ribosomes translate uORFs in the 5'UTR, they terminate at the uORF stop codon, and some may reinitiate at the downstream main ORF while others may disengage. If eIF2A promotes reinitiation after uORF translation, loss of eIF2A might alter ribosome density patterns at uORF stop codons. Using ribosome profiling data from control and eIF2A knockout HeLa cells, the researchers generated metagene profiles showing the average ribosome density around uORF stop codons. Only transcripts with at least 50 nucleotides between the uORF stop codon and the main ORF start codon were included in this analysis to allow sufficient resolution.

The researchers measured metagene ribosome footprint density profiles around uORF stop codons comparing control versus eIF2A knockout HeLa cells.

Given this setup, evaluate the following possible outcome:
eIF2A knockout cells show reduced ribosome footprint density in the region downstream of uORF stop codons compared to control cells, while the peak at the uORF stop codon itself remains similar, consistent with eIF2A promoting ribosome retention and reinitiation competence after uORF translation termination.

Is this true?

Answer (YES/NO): NO